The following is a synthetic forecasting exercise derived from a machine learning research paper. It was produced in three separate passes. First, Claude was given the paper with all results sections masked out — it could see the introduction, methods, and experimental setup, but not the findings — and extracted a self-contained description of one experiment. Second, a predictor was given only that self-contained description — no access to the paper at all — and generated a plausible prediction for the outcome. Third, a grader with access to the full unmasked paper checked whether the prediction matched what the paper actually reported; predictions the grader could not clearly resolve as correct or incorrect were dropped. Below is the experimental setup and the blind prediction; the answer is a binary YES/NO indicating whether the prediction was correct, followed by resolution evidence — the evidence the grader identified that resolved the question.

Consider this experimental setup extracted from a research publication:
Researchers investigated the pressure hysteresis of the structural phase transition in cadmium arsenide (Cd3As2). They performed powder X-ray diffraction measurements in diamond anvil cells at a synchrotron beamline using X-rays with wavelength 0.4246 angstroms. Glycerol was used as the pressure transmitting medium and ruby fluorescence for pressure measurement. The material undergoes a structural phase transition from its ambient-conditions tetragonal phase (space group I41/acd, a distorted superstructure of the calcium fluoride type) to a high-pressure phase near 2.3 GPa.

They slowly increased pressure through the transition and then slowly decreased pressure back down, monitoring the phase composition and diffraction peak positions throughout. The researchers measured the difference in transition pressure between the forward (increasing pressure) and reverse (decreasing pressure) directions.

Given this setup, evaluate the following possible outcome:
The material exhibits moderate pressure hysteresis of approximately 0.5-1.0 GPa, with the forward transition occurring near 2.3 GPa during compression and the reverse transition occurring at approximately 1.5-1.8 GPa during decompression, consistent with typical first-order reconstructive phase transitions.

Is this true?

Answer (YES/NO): NO